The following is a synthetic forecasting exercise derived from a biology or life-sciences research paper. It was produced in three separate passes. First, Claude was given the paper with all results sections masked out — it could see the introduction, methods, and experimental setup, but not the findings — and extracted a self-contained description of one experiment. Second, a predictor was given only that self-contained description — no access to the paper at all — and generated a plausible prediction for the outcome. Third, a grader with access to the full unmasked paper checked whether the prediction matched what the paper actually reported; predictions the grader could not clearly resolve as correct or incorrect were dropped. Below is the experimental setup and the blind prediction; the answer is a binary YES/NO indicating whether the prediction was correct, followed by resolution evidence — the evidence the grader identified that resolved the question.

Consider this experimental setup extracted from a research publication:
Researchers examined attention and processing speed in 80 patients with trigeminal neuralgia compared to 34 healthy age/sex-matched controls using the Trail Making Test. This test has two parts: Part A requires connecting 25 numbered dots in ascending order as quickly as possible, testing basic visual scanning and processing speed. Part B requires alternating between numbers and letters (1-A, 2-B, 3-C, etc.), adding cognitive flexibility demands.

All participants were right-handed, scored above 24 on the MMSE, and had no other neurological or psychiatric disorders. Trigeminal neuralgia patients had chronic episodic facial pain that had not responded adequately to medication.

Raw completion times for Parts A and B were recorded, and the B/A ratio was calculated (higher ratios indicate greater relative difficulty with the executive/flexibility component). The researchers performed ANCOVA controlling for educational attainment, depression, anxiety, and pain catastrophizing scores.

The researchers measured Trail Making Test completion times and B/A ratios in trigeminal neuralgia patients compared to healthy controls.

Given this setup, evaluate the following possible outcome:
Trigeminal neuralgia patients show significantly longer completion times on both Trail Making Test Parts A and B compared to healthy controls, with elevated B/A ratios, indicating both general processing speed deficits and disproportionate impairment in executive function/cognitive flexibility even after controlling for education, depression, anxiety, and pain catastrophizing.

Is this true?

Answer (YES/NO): NO